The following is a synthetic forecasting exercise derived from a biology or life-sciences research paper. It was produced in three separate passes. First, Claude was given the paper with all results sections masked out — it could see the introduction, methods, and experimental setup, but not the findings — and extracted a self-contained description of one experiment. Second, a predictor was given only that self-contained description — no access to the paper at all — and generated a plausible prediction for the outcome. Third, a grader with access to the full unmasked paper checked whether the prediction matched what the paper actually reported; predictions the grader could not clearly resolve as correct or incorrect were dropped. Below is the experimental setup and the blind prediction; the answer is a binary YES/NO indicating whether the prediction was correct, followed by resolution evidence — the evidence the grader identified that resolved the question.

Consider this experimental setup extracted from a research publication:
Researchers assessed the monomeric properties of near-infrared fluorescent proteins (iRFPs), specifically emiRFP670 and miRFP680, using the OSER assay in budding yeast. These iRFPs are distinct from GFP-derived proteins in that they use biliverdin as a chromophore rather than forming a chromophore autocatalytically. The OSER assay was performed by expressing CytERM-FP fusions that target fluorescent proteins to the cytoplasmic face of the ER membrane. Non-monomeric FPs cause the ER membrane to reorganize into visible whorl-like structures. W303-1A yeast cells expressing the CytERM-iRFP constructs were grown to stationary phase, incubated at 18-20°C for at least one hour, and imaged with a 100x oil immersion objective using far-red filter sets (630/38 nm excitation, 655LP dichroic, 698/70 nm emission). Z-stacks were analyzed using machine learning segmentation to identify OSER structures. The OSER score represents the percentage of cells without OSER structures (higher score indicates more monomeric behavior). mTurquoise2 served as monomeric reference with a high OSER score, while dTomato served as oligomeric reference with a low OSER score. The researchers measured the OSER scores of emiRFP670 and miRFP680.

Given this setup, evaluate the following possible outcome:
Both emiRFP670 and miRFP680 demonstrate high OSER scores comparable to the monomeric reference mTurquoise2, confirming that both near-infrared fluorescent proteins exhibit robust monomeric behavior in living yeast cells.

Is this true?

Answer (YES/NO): NO